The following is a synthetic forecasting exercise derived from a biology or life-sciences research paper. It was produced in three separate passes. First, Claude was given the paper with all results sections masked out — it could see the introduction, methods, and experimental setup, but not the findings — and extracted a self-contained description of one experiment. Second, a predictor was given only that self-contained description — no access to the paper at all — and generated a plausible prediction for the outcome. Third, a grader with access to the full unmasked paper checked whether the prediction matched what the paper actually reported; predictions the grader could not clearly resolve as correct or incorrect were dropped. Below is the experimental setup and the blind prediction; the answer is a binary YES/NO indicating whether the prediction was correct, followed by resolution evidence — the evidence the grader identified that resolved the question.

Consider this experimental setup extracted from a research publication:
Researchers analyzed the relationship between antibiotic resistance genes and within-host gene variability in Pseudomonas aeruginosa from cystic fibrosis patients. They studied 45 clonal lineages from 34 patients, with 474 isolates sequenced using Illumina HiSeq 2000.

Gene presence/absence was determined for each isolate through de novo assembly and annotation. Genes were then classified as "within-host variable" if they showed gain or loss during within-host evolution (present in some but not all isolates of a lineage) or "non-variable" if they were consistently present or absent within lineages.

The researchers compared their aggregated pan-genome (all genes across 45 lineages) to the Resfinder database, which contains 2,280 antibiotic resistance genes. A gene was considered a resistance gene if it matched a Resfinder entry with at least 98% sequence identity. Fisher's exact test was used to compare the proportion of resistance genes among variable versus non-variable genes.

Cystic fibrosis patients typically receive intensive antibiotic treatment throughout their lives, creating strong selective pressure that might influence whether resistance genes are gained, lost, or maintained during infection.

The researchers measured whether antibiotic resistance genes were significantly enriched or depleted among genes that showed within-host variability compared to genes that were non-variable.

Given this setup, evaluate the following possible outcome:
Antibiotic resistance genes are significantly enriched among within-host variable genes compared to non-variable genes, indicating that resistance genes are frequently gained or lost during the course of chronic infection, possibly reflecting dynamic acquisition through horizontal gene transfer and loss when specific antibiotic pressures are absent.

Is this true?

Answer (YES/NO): NO